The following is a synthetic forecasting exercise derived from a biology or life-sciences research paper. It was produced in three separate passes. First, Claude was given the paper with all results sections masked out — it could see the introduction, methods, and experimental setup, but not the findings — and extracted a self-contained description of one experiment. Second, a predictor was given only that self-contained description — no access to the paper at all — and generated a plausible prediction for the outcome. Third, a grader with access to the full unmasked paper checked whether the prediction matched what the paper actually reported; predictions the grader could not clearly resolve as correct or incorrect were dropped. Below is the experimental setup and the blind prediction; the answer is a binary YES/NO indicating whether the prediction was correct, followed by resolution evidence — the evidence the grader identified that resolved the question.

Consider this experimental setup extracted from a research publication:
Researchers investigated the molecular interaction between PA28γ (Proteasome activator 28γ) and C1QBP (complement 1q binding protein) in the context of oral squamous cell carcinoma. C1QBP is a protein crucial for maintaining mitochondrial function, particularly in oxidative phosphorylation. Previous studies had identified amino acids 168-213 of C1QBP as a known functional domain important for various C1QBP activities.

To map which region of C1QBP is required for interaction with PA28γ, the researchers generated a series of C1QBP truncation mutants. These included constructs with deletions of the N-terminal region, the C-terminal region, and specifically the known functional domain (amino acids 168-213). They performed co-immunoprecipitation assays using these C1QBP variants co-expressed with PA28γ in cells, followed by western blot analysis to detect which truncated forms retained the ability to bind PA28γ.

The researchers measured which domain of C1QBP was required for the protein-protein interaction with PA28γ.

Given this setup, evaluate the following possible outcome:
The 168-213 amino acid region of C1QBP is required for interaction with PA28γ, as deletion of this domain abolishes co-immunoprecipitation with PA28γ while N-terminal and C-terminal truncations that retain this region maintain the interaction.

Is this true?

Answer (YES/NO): NO